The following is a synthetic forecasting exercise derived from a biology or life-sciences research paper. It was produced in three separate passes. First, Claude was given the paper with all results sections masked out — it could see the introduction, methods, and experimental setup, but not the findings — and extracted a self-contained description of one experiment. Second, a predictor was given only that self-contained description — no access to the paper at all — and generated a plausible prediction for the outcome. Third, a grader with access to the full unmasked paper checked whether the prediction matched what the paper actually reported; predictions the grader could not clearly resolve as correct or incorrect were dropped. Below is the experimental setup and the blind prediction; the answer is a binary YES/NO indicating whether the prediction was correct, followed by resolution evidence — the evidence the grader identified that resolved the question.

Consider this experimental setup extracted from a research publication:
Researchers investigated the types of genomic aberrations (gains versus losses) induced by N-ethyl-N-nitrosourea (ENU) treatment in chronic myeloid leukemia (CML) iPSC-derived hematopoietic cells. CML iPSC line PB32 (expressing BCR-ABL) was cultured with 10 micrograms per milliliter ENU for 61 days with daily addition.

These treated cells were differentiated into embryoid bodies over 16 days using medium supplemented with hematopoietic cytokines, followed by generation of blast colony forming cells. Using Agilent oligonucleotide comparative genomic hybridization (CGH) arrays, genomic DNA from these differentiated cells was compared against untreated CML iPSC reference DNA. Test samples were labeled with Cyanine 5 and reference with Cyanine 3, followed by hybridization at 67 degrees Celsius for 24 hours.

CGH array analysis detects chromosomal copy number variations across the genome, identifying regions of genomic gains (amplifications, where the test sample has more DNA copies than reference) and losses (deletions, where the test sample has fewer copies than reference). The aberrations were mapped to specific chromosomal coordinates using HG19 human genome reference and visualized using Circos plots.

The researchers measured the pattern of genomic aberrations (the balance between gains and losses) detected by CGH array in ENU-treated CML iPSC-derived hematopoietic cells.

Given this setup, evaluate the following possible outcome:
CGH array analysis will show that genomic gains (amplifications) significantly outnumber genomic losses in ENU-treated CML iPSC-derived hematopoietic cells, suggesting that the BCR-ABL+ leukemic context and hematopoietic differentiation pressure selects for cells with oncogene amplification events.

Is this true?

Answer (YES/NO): NO